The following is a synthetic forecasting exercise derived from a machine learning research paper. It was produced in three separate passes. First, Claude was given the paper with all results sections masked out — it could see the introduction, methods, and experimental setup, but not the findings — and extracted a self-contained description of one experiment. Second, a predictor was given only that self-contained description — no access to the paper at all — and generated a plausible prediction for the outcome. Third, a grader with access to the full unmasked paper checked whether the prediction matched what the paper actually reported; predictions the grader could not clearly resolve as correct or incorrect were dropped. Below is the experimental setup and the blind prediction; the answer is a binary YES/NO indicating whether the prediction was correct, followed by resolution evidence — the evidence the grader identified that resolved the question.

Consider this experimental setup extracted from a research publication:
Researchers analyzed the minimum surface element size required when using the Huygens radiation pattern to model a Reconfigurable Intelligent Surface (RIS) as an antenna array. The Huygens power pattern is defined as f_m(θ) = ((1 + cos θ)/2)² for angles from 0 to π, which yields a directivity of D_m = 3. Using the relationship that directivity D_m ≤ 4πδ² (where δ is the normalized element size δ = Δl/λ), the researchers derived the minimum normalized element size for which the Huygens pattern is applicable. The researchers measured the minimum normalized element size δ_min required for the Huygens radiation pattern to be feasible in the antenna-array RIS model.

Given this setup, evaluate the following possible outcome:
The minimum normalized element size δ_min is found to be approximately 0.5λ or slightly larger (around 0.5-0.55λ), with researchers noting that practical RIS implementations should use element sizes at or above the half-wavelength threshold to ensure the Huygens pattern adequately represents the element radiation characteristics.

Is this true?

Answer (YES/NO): NO